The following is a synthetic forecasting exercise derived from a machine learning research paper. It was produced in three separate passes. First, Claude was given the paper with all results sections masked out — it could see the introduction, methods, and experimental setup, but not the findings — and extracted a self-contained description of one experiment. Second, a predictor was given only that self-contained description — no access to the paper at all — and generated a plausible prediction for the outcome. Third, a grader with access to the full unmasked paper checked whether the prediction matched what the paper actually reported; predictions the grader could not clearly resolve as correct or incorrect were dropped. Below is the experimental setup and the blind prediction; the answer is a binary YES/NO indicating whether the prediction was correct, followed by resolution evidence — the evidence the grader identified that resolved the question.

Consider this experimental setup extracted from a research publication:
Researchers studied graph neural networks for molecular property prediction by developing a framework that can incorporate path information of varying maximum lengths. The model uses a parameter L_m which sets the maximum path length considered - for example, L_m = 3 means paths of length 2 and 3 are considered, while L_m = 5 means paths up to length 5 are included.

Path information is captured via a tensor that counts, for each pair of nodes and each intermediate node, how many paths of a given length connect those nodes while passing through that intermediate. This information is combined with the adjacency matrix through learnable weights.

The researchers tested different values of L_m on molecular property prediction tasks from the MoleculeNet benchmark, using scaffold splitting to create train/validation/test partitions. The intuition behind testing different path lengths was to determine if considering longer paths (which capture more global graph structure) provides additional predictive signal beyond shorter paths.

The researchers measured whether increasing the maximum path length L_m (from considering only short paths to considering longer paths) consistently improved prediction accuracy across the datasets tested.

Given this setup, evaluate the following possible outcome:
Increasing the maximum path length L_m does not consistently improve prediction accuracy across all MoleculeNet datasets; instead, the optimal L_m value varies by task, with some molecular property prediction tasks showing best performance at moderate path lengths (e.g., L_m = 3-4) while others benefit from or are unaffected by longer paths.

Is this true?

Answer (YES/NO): NO